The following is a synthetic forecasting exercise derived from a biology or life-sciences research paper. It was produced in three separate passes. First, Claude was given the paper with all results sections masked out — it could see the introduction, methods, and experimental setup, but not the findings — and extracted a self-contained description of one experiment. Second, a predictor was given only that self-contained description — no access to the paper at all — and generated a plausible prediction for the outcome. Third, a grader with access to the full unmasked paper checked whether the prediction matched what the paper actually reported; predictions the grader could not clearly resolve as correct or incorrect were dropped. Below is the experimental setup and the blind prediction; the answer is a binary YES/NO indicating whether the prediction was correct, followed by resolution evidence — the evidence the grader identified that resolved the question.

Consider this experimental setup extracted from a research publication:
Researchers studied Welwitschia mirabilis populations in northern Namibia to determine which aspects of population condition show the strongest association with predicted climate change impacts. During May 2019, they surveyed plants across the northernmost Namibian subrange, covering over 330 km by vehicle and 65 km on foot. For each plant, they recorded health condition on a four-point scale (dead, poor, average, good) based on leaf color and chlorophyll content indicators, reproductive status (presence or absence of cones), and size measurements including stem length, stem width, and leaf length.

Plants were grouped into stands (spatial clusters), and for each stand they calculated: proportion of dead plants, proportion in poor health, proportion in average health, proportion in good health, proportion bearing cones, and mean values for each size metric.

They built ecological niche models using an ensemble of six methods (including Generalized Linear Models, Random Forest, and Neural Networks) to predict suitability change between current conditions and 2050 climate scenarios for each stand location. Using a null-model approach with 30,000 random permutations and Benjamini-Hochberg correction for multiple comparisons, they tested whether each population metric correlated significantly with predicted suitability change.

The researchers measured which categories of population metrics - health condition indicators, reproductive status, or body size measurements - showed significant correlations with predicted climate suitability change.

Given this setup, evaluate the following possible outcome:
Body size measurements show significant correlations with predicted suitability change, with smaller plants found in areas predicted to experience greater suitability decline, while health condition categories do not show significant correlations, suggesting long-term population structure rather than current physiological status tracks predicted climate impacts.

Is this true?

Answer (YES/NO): NO